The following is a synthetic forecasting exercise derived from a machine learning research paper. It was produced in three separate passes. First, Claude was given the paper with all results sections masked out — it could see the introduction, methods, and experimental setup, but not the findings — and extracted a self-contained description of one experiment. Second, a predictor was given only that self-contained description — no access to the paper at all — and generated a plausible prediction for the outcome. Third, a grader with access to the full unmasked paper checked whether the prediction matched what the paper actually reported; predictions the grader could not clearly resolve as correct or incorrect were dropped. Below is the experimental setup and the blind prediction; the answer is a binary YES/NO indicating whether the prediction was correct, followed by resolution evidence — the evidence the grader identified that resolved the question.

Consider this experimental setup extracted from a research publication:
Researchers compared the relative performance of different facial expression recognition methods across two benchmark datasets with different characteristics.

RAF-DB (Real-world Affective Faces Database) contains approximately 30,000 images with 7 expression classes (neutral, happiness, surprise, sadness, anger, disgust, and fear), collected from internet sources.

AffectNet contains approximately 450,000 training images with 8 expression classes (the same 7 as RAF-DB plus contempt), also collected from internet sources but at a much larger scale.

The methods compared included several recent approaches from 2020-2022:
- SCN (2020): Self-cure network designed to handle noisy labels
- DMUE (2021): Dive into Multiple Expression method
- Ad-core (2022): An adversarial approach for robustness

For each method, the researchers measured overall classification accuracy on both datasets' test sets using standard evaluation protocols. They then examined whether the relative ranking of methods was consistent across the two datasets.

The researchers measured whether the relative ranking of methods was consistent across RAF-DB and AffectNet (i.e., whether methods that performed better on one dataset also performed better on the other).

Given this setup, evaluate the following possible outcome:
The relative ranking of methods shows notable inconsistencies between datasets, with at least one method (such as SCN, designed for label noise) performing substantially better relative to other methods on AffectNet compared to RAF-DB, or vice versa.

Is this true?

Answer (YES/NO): YES